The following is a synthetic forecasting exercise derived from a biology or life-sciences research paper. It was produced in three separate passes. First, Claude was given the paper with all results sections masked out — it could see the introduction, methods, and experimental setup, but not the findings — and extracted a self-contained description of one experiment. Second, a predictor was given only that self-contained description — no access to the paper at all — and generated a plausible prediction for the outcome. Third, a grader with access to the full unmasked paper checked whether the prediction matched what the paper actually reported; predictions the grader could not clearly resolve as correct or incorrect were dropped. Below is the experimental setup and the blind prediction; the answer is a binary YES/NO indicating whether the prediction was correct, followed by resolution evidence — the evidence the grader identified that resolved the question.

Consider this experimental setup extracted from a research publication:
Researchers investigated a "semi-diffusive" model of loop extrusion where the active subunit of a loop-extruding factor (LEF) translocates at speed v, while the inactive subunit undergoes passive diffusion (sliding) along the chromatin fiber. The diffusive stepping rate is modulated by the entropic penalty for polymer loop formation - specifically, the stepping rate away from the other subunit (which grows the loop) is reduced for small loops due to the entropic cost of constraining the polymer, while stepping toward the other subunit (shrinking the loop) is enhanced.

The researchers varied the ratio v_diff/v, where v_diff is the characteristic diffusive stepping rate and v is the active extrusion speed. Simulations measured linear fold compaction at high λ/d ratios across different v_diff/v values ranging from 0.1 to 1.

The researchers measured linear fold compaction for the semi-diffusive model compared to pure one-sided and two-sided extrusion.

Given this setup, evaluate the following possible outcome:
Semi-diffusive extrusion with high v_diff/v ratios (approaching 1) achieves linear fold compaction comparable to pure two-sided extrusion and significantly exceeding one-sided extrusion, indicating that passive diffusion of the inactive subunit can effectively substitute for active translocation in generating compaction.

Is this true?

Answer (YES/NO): NO